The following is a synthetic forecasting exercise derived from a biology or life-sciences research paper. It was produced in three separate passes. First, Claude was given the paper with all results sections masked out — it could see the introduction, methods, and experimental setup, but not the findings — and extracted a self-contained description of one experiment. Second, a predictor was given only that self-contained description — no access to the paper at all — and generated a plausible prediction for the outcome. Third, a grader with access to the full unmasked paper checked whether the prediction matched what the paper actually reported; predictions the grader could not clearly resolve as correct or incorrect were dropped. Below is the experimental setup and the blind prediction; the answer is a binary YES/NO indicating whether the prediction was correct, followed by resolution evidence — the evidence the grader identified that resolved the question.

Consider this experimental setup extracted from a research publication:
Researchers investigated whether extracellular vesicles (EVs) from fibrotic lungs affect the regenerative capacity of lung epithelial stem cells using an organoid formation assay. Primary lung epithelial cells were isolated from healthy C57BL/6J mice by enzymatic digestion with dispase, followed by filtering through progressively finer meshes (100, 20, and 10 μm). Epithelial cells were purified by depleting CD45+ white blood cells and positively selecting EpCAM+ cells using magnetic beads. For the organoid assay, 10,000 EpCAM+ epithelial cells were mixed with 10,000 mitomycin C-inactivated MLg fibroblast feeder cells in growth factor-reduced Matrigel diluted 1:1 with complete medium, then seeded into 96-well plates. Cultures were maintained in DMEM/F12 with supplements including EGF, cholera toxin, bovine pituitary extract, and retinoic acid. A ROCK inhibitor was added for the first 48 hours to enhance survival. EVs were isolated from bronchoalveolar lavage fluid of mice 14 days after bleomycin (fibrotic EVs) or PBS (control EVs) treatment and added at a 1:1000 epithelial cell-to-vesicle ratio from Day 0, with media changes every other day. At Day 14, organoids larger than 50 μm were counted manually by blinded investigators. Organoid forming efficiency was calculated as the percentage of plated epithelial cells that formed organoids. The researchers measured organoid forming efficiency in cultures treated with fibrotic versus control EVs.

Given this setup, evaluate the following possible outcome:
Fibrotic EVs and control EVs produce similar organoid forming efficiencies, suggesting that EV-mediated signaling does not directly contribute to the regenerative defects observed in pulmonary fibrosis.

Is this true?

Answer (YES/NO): NO